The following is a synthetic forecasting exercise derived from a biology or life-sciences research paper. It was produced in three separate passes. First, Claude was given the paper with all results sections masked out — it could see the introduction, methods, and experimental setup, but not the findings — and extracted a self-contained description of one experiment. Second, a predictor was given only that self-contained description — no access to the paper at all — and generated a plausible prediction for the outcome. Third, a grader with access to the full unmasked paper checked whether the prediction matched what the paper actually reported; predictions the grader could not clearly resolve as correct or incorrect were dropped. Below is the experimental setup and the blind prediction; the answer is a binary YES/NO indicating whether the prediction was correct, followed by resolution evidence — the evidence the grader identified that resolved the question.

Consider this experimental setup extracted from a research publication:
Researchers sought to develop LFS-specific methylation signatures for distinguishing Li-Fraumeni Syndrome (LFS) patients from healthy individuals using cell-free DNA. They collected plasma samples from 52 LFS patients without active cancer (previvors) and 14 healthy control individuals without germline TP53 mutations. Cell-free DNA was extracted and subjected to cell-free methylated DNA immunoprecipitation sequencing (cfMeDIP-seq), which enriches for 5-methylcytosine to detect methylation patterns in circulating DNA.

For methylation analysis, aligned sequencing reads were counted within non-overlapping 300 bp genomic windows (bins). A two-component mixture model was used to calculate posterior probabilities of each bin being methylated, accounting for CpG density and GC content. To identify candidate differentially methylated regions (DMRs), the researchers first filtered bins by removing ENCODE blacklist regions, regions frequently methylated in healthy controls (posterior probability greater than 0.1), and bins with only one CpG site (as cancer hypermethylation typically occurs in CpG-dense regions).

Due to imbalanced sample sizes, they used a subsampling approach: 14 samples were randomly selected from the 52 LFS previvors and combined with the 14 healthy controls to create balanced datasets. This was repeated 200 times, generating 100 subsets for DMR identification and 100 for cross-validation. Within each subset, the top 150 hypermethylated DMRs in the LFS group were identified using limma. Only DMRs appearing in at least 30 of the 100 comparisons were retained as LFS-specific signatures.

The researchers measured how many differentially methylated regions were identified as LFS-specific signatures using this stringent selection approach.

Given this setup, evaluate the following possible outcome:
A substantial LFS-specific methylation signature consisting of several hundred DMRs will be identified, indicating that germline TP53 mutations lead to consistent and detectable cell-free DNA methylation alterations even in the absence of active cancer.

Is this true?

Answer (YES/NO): NO